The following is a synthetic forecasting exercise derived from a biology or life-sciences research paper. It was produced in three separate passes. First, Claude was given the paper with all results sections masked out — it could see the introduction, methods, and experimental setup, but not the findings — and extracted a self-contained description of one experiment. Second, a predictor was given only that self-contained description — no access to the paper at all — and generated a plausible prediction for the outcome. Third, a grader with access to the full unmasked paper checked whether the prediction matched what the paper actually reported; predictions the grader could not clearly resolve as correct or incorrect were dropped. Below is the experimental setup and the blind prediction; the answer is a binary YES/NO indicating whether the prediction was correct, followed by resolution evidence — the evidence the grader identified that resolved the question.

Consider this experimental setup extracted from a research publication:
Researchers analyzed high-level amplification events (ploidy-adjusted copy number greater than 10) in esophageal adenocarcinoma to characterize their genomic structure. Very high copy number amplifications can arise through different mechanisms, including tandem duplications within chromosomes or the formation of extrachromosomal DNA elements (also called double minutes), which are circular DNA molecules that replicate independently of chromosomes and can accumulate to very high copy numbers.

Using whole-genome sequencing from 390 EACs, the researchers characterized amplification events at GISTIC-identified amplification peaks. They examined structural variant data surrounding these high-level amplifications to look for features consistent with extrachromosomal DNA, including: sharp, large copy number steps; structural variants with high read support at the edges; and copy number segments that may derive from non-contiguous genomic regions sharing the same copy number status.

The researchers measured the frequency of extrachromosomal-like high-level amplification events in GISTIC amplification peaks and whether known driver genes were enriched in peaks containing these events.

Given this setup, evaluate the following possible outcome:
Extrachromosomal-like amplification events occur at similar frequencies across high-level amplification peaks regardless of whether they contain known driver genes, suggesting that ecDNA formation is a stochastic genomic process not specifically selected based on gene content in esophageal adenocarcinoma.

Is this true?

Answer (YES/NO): NO